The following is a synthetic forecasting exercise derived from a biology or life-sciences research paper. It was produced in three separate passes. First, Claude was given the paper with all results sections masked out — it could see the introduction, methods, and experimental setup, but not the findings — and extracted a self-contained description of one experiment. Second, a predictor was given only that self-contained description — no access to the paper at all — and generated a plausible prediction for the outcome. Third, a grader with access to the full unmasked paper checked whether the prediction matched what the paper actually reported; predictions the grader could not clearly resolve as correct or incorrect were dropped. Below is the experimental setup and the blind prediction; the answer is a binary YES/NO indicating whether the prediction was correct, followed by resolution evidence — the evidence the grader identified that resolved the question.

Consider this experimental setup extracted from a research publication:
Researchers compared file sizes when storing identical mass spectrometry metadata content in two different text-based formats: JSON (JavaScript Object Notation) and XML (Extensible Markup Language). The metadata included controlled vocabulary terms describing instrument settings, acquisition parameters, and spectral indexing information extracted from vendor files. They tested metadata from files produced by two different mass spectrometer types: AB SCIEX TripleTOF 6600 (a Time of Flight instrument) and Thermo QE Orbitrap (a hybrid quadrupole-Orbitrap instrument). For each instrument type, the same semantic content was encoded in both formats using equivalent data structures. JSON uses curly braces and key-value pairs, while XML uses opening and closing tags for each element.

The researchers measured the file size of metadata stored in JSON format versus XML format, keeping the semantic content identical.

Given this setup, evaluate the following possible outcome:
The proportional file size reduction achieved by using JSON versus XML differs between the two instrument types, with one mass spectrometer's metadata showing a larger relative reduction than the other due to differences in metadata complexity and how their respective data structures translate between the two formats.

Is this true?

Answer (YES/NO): YES